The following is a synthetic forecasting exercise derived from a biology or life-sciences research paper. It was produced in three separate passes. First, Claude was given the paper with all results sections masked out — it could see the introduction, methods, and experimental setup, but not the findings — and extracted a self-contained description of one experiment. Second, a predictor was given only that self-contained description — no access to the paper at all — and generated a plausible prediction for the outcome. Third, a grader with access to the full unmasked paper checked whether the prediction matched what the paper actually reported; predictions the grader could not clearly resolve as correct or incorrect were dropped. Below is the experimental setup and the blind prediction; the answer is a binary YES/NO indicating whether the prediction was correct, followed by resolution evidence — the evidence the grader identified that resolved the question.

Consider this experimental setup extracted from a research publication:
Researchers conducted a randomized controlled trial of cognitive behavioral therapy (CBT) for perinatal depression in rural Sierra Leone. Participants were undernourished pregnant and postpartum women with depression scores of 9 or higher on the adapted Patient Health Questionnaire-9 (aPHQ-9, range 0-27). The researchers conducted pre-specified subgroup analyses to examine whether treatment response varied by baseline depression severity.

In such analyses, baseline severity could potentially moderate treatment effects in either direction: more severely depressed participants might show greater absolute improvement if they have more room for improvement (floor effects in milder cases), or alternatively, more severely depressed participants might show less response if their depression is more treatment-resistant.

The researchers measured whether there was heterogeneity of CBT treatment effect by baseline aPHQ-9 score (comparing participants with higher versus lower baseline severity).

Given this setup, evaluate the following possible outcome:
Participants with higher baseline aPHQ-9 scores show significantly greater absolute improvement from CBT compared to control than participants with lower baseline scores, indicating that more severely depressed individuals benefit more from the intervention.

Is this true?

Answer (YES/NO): NO